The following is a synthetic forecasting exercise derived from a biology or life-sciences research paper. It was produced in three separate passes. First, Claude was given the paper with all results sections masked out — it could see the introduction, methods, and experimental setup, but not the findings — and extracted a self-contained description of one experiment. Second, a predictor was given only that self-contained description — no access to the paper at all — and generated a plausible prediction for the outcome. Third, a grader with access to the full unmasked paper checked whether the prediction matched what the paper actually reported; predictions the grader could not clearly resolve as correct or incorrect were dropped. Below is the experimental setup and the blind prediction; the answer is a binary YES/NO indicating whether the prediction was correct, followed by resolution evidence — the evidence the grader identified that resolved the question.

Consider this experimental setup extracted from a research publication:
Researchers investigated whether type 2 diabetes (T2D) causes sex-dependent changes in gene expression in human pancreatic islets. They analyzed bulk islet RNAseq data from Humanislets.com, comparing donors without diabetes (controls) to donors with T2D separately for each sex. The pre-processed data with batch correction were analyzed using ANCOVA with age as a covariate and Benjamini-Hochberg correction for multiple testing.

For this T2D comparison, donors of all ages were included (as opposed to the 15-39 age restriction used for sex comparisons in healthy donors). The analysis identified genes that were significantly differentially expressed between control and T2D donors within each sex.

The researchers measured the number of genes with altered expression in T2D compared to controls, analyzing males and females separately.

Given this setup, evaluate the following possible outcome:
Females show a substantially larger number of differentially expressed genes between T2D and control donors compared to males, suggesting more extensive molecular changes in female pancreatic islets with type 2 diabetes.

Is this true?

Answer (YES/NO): NO